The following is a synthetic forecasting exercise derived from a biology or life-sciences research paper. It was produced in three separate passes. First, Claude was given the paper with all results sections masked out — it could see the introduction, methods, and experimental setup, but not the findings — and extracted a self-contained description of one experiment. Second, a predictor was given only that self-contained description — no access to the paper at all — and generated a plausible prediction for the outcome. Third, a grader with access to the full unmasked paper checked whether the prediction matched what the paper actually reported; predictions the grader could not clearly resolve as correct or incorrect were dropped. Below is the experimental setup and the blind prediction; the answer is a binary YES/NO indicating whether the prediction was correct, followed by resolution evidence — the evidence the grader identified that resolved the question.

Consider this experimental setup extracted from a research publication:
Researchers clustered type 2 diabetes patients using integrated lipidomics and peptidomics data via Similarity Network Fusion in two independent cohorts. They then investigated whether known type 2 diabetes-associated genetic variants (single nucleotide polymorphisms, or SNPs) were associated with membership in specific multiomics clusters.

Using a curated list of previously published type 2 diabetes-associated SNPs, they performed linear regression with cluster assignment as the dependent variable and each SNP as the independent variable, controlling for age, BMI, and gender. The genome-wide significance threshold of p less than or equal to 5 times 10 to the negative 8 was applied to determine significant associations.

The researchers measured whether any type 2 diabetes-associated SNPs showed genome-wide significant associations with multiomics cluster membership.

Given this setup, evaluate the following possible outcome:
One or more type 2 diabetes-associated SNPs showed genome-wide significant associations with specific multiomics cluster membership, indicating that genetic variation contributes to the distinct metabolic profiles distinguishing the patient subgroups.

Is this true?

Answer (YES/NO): NO